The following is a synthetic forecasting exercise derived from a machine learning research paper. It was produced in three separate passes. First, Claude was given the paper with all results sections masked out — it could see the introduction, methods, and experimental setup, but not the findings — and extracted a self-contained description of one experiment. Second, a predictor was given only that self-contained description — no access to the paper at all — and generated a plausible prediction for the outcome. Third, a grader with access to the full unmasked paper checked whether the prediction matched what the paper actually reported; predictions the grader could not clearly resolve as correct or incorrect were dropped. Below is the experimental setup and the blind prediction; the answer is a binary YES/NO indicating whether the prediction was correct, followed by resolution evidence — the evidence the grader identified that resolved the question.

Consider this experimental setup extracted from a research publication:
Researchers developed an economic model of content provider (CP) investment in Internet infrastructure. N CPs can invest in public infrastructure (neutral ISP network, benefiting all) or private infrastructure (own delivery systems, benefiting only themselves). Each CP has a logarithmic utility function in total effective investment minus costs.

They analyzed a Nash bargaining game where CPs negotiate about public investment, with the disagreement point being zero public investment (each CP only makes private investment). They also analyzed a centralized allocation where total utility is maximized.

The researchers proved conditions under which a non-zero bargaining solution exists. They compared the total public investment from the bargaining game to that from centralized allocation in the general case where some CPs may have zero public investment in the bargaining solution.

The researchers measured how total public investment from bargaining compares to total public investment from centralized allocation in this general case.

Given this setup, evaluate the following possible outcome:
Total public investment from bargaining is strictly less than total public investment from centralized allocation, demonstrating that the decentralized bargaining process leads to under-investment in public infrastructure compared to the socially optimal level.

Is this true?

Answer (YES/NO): NO